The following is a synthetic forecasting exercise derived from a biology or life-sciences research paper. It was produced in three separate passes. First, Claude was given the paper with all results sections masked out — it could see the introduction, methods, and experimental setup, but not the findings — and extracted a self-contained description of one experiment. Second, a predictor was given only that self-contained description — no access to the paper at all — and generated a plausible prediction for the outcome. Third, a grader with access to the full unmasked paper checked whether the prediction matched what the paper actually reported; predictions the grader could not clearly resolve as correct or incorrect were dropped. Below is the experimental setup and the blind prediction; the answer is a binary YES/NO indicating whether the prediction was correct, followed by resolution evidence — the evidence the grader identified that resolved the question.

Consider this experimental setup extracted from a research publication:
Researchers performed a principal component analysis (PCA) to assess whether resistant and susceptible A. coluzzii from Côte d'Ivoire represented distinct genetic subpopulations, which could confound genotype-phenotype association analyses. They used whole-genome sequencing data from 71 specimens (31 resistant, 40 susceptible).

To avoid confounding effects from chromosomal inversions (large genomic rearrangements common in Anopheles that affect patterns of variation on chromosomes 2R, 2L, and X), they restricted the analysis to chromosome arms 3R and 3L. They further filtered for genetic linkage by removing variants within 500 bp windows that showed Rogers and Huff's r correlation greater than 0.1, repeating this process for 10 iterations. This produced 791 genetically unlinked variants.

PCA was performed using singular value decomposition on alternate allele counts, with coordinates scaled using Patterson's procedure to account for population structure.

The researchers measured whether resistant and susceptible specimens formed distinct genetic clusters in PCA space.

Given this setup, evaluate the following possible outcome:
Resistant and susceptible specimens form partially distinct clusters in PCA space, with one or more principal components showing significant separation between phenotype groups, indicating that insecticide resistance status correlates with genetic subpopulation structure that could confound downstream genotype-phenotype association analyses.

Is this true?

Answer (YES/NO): NO